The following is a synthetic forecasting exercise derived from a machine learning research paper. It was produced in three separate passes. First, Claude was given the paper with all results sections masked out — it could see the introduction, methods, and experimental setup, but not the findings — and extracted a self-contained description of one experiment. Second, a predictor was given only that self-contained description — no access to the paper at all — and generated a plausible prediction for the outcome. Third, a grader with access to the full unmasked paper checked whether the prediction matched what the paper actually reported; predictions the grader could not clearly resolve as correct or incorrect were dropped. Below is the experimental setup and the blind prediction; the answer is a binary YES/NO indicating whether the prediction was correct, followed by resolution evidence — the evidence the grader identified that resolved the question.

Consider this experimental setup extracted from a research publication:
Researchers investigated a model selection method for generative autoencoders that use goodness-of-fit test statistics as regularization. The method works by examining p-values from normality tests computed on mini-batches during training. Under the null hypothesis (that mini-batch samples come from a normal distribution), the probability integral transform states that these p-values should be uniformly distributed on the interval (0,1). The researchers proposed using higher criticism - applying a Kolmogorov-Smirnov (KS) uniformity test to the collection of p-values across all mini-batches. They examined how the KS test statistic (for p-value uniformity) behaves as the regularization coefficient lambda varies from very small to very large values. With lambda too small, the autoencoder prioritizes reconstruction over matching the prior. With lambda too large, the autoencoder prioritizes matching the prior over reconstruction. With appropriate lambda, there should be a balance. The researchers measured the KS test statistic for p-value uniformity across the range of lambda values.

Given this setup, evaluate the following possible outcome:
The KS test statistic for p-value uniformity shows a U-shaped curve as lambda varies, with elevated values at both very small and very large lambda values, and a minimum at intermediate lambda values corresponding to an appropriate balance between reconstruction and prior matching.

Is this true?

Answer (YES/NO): YES